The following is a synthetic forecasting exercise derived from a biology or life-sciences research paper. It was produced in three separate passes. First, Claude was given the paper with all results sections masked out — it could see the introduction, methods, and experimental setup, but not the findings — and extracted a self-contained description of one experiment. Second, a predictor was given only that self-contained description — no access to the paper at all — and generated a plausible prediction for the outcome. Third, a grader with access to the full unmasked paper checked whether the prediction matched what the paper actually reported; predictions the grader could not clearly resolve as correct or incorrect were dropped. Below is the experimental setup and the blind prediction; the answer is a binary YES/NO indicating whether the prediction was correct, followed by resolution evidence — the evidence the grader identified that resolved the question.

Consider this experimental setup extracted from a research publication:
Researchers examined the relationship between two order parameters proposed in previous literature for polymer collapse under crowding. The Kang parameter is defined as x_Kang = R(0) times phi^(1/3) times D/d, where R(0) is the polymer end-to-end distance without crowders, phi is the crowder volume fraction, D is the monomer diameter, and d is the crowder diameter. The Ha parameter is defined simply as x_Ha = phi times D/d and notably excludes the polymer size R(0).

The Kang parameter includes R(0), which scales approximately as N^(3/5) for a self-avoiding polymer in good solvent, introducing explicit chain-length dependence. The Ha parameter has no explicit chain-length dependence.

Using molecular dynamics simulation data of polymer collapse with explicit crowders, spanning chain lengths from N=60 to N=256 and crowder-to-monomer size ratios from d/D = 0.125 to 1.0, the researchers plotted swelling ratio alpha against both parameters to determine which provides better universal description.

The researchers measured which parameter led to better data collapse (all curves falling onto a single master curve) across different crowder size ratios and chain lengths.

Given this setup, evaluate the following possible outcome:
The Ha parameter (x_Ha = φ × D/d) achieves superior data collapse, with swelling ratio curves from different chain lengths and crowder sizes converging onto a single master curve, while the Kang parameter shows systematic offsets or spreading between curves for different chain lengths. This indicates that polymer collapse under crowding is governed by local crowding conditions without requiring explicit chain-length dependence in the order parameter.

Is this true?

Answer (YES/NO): NO